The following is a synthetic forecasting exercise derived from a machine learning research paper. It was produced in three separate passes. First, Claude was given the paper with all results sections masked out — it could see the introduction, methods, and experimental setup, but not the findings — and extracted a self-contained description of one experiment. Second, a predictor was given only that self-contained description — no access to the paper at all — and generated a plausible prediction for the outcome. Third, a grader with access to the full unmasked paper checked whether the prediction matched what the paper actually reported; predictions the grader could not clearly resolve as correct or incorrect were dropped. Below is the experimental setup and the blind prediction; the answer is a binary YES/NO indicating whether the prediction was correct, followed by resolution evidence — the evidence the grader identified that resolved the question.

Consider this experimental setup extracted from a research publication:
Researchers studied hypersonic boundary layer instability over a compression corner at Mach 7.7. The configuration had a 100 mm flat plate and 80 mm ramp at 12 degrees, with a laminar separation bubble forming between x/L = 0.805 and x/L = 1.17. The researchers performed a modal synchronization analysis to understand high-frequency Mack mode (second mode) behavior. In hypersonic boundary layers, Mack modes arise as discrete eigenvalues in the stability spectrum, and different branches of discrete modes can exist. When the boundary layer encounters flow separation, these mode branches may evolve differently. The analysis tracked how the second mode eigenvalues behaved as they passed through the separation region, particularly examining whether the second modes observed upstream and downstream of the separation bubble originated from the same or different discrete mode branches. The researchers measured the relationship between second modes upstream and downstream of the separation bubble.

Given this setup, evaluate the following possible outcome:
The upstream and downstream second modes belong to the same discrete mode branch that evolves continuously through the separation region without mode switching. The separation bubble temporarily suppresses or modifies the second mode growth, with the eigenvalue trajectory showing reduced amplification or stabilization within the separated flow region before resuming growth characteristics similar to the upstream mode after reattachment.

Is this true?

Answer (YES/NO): NO